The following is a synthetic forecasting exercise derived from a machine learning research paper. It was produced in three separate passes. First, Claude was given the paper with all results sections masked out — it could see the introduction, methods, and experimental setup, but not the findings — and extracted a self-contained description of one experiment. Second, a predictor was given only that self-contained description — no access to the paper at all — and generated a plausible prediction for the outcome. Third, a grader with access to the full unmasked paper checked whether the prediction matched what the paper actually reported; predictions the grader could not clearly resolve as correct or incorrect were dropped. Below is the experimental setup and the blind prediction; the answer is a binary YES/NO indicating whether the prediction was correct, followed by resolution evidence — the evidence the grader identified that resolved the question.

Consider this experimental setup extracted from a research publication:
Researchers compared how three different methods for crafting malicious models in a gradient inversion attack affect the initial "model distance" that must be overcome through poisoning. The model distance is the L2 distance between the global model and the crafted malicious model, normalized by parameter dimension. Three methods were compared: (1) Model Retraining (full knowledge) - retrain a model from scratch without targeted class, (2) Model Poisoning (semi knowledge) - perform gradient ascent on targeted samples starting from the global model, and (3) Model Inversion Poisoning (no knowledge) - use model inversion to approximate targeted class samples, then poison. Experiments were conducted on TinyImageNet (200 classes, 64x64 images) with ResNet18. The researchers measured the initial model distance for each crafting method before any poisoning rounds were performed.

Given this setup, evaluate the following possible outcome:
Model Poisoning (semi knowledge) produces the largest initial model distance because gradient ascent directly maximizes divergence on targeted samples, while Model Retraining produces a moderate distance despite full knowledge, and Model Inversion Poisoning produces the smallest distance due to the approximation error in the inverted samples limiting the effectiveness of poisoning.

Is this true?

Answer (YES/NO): NO